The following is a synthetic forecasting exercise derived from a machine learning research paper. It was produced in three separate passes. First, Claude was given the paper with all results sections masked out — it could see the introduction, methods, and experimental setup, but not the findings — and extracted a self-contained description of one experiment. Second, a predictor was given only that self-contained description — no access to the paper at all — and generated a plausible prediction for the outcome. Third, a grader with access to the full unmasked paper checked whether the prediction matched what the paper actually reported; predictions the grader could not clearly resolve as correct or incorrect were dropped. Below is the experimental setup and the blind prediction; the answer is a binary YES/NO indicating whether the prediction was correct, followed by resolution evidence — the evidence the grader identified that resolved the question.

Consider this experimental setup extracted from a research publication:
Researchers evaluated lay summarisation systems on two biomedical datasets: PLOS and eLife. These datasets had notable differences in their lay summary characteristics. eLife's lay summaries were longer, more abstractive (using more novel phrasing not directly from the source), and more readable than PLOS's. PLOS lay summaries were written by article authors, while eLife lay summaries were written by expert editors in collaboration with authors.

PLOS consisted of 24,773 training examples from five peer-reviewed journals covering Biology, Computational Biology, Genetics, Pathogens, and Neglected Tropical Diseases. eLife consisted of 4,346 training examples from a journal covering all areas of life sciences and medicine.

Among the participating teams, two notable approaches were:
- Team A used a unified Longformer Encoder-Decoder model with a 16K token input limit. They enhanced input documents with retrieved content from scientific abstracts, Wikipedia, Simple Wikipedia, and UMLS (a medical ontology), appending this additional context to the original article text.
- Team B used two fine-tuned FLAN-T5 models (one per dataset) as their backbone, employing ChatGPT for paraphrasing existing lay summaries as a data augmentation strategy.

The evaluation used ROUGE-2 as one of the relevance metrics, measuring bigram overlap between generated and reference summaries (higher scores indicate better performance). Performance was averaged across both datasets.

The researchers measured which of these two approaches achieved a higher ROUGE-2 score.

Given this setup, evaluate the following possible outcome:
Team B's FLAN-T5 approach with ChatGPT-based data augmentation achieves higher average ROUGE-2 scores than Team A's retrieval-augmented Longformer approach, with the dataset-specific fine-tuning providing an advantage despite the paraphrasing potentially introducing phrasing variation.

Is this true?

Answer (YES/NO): NO